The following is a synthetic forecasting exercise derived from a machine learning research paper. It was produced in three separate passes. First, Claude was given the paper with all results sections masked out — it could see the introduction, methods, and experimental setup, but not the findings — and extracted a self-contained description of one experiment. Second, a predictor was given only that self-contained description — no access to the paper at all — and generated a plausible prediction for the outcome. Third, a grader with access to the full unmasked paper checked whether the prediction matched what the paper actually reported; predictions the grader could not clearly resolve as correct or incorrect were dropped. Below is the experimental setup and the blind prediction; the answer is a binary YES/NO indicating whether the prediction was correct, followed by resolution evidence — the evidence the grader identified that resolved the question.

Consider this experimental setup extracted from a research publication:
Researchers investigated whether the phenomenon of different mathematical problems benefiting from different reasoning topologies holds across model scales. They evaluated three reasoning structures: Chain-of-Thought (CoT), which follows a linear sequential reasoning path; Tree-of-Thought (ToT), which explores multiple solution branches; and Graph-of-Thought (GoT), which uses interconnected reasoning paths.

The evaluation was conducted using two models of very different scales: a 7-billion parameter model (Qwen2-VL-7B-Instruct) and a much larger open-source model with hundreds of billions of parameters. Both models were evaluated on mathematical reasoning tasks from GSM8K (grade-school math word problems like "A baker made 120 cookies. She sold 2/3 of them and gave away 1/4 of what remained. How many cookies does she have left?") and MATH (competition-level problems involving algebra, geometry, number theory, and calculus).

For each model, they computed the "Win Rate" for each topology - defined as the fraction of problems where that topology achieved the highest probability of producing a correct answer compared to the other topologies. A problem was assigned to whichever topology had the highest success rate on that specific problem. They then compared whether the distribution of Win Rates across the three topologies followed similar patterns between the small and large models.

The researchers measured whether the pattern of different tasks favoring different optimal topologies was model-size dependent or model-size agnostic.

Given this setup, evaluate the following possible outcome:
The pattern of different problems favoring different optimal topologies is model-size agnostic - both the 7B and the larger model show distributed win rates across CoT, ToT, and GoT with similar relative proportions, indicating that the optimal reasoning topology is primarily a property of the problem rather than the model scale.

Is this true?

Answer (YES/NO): YES